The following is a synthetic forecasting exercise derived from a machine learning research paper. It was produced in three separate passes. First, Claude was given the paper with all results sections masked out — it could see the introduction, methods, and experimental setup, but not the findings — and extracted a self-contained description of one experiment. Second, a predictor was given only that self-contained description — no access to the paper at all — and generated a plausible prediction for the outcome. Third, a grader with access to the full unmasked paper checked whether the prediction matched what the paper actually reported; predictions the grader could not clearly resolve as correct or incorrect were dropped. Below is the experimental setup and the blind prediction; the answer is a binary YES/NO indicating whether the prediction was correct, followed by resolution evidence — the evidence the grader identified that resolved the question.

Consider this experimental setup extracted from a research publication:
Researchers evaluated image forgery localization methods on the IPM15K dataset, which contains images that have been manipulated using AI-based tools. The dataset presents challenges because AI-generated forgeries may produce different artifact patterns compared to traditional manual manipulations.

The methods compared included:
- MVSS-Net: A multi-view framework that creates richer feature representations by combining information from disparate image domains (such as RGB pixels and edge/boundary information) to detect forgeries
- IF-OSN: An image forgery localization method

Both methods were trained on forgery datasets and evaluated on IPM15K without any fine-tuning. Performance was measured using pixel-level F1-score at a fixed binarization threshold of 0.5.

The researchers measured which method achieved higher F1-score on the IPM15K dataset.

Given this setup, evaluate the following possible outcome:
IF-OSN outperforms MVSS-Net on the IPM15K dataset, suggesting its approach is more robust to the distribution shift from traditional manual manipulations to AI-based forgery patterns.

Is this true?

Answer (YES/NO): YES